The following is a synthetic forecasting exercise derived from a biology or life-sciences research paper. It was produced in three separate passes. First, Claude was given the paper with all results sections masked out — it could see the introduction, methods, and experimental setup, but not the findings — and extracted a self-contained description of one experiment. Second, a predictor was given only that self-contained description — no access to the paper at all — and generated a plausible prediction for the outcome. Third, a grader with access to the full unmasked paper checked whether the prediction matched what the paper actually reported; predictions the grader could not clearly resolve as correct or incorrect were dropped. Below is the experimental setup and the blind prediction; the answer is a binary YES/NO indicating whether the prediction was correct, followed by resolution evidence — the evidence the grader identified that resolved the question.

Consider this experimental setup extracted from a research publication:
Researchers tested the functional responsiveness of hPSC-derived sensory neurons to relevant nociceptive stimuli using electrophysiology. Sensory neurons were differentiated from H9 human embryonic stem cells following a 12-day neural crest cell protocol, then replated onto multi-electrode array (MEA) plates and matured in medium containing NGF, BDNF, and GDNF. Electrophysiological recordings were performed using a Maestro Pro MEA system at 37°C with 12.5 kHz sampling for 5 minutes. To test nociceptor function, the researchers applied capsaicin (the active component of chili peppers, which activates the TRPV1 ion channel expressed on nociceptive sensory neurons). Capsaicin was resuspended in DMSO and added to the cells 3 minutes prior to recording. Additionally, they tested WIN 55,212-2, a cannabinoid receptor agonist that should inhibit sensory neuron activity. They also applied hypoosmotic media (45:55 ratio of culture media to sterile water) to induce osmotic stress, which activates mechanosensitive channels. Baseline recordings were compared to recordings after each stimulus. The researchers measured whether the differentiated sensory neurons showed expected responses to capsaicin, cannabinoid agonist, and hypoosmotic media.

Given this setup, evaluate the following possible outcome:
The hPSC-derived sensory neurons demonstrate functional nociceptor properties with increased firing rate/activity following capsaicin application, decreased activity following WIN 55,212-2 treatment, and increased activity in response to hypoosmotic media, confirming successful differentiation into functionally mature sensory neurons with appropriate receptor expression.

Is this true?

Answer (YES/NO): NO